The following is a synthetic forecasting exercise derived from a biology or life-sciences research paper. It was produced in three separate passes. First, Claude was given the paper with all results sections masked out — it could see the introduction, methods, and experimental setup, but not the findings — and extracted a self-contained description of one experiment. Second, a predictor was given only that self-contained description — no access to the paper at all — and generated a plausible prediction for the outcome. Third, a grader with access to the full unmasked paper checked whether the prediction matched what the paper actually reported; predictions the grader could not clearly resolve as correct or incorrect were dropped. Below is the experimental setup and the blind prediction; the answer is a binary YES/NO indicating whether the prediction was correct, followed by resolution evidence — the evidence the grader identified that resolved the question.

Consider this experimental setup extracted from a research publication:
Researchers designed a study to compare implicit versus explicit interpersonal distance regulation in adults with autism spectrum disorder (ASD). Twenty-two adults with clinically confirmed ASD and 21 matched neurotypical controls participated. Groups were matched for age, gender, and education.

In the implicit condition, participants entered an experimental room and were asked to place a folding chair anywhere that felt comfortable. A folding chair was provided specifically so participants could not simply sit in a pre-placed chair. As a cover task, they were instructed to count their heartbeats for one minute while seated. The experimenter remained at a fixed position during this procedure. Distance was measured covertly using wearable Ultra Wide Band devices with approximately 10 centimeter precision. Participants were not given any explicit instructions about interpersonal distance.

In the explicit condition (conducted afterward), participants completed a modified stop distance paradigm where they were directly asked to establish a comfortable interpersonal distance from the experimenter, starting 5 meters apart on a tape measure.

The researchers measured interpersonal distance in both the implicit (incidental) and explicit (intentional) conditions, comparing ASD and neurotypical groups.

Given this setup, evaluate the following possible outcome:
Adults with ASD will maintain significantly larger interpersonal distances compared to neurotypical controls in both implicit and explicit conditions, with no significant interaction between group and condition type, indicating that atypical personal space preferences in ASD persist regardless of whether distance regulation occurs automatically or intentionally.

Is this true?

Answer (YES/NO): NO